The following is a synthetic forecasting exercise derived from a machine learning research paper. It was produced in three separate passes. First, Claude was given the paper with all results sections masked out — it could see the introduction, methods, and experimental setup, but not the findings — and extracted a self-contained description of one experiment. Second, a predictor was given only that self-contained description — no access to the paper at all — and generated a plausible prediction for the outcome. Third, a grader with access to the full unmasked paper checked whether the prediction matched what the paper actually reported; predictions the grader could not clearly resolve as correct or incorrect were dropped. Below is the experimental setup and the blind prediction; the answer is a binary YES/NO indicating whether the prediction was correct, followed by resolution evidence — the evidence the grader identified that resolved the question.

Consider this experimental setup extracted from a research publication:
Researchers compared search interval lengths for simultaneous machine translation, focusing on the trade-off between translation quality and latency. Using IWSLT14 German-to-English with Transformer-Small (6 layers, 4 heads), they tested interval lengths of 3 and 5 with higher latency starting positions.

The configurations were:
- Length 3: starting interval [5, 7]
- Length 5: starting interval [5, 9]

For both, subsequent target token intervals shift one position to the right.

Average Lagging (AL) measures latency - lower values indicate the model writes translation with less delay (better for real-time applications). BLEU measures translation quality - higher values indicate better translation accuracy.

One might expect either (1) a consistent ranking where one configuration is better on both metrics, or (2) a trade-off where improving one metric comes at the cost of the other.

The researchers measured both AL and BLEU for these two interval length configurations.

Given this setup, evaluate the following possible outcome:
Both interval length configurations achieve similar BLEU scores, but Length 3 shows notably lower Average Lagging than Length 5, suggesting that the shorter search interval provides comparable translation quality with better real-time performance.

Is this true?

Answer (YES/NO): NO